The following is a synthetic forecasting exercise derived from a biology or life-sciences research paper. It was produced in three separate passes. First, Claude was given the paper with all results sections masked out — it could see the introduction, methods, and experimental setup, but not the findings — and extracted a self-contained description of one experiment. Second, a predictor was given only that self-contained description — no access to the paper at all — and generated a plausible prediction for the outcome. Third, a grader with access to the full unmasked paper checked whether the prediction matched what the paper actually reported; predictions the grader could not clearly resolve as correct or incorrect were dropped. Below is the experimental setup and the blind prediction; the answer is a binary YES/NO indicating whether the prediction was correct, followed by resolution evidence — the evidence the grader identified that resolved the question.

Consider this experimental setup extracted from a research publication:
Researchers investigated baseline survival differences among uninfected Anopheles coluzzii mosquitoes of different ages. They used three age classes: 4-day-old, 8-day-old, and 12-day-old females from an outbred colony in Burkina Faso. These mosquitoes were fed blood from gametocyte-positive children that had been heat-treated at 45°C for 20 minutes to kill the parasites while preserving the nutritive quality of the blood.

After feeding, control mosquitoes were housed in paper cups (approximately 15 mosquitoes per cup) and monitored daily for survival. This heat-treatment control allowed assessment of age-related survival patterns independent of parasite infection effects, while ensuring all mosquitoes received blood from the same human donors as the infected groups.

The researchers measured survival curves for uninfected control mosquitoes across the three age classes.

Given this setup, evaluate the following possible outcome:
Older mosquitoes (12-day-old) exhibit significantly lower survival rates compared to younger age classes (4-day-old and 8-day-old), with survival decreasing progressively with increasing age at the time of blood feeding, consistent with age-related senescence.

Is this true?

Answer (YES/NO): YES